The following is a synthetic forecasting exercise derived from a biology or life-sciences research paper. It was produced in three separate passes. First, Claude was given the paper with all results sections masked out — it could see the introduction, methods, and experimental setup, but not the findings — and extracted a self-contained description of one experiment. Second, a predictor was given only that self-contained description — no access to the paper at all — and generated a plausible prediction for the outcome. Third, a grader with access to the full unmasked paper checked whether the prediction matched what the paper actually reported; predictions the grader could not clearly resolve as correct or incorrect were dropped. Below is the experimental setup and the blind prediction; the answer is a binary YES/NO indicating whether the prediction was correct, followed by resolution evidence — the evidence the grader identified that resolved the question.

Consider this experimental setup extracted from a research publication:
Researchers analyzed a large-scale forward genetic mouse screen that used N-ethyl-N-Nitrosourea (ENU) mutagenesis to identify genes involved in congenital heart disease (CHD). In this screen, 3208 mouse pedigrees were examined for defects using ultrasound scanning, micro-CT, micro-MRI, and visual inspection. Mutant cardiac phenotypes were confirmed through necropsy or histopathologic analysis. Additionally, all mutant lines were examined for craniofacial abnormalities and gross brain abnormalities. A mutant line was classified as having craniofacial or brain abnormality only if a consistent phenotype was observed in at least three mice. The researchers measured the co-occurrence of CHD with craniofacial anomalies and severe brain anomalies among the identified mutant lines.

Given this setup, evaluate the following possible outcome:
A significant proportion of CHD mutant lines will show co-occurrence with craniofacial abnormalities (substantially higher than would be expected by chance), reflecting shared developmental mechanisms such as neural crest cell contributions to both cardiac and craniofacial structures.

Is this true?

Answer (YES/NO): YES